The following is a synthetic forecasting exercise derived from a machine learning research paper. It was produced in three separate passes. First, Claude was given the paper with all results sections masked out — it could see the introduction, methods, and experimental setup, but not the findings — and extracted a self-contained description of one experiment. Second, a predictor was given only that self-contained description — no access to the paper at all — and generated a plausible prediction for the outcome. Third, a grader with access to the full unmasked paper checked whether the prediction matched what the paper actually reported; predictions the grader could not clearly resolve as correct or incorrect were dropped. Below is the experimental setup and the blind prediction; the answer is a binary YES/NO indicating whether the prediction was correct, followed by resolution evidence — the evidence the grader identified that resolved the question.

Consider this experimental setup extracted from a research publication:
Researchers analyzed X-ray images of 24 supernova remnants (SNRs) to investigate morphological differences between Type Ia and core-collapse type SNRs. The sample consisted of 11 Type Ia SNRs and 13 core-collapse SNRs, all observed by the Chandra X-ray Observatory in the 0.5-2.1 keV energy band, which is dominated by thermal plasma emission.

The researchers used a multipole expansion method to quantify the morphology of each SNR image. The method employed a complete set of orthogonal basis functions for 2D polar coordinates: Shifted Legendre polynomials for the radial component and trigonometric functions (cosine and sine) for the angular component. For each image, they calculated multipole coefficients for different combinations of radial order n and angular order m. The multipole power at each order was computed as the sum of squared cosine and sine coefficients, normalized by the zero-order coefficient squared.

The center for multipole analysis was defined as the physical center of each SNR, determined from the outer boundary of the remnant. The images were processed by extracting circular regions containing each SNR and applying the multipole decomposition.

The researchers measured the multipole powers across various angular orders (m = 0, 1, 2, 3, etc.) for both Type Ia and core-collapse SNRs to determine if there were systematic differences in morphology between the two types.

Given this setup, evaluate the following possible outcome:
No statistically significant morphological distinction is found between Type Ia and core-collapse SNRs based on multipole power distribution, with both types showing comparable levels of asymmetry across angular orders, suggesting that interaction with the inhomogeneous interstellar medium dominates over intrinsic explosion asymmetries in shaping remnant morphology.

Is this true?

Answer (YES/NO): YES